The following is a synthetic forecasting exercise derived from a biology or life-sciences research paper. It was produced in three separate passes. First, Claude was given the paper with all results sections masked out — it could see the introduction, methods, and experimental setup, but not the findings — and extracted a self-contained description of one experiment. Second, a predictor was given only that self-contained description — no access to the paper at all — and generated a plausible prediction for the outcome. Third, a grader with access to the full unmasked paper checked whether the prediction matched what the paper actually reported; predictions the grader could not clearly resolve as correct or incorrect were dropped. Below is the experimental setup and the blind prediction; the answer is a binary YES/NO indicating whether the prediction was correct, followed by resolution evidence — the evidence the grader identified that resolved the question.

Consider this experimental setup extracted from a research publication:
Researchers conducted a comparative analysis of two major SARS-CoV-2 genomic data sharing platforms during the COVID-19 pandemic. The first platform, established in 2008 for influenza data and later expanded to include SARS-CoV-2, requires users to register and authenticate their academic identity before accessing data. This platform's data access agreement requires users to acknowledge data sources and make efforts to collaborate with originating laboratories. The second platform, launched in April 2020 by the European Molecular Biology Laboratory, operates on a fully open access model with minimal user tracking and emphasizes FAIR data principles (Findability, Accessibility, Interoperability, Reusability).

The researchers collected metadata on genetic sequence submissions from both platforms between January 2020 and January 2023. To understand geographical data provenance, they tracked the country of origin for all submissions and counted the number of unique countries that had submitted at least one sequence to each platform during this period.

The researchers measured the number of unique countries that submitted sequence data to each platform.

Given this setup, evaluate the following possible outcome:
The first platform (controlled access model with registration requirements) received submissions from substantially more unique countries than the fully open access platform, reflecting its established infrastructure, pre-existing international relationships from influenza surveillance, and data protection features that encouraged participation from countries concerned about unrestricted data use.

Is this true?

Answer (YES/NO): YES